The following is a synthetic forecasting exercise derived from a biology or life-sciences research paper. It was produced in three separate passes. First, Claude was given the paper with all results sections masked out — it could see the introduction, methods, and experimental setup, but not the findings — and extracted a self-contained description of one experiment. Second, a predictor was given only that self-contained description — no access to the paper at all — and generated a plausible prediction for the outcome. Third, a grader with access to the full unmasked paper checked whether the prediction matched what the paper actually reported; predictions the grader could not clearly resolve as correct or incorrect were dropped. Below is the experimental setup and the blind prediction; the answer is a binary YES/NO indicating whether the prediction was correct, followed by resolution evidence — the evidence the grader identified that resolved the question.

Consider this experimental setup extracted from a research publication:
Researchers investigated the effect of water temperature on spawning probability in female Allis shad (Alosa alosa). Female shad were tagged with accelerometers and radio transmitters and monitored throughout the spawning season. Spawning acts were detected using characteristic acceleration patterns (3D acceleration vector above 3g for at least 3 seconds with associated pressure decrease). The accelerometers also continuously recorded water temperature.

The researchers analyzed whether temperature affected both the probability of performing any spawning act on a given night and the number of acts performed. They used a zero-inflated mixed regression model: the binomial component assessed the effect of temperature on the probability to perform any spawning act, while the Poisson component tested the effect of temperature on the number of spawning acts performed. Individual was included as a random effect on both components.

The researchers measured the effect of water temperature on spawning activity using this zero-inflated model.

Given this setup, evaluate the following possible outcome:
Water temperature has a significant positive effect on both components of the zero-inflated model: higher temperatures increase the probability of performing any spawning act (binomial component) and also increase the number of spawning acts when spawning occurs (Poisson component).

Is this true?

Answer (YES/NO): NO